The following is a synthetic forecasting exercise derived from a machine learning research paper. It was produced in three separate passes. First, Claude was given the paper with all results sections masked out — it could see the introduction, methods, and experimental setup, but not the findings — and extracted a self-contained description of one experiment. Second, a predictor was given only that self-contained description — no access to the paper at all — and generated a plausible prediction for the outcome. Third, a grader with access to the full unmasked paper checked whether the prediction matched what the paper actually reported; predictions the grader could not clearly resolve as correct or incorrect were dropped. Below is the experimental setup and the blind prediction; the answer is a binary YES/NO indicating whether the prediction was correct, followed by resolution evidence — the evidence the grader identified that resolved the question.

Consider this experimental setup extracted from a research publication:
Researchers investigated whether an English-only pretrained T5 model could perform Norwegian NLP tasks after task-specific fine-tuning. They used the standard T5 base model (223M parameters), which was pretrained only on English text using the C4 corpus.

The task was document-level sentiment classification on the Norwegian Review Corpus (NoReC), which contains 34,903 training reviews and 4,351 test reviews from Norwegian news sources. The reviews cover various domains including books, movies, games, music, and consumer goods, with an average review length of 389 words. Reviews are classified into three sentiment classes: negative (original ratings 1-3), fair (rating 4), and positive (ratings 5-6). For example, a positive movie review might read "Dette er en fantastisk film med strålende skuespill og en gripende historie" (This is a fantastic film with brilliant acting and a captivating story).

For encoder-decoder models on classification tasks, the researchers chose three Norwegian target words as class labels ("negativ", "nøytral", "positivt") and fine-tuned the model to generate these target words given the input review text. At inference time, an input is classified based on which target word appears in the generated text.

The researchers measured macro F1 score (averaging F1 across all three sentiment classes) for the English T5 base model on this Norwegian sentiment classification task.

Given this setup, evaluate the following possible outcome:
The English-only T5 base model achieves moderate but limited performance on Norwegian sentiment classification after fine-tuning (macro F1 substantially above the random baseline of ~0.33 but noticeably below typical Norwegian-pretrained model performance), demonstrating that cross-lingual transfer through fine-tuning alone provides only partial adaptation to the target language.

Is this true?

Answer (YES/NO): YES